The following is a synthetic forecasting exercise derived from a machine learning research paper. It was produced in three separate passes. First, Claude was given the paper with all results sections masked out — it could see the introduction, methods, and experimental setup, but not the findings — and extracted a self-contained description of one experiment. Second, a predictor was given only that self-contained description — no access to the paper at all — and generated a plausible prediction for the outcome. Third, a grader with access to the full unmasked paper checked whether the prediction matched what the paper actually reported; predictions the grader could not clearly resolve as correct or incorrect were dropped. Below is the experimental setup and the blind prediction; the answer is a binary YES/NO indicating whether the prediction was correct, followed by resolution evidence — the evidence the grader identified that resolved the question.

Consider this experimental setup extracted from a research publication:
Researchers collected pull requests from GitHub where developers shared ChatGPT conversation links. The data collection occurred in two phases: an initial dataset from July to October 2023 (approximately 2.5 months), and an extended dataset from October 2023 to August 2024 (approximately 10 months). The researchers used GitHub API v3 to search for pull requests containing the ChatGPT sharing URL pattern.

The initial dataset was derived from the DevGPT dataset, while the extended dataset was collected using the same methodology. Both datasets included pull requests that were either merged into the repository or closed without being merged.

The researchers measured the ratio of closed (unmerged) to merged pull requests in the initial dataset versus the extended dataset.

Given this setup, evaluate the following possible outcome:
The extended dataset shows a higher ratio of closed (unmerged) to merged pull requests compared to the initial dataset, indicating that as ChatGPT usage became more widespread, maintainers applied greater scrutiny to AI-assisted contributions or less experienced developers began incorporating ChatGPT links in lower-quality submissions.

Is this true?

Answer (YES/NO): NO